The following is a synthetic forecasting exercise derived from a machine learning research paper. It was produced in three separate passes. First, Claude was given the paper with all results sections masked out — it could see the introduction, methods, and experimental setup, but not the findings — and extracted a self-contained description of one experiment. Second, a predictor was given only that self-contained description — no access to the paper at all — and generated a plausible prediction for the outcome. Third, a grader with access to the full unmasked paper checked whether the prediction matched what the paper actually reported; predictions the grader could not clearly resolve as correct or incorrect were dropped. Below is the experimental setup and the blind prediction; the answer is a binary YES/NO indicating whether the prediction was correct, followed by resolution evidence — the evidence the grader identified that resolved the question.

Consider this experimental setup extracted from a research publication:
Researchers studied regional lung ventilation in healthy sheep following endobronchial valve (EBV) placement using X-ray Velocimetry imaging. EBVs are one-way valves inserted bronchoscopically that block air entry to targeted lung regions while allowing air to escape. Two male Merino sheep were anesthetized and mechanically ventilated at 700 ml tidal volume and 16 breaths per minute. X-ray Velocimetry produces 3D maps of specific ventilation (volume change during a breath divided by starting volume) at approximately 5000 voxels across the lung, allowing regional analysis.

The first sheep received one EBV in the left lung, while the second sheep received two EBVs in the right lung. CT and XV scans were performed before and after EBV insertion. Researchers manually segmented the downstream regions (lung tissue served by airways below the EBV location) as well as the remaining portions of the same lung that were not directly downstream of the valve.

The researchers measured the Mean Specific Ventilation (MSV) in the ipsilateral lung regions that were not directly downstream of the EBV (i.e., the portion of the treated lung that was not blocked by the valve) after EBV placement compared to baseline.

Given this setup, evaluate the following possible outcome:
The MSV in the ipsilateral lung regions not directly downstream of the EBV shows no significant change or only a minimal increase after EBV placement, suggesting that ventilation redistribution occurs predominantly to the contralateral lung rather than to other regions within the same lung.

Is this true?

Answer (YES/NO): NO